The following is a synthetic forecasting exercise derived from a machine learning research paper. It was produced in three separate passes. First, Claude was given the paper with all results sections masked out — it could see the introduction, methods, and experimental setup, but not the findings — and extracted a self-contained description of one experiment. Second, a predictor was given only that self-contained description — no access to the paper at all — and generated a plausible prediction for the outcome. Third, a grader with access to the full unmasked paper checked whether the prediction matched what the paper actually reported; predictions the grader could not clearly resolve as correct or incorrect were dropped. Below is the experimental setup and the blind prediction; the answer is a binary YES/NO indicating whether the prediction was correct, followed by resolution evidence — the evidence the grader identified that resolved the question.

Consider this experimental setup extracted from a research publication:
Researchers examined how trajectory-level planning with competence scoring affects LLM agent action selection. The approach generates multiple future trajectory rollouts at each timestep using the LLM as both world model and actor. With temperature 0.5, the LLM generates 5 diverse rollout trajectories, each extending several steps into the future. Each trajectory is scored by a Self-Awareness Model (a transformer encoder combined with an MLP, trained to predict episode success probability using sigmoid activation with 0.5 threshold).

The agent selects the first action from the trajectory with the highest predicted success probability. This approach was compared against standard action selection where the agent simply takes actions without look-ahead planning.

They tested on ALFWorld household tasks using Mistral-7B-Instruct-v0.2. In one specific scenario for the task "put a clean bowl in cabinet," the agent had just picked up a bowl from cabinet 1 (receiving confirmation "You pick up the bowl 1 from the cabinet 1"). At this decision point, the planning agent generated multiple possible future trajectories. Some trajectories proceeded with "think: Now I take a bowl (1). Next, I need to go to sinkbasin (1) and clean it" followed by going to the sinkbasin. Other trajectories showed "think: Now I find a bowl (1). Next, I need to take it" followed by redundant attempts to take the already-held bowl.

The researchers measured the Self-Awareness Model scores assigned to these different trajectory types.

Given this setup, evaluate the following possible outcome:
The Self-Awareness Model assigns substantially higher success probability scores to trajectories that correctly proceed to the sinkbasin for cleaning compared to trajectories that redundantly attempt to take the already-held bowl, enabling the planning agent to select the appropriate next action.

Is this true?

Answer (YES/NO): YES